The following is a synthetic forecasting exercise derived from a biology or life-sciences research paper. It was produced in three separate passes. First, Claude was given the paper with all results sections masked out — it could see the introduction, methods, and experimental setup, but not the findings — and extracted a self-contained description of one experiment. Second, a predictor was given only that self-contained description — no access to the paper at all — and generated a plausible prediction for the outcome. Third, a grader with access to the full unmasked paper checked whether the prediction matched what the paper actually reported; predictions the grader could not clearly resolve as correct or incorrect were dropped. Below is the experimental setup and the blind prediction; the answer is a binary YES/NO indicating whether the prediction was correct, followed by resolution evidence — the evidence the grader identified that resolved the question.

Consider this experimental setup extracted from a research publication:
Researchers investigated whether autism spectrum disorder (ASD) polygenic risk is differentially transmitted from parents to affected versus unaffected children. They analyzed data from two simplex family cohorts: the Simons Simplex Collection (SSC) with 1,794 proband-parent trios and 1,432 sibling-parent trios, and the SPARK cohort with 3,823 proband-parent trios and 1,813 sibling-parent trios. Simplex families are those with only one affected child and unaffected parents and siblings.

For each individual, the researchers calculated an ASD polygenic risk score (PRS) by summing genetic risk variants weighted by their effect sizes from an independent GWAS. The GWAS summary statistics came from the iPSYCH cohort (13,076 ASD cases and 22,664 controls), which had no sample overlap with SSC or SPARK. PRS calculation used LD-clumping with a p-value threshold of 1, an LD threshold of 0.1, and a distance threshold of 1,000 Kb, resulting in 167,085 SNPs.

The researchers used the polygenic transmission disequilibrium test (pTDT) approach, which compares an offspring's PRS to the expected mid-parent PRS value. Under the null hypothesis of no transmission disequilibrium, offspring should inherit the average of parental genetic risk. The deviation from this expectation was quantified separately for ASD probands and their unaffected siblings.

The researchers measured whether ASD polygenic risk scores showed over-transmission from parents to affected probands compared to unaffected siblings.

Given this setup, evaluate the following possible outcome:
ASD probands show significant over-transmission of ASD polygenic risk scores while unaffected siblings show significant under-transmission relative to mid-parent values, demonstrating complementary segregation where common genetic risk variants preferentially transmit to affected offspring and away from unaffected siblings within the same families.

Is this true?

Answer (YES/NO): NO